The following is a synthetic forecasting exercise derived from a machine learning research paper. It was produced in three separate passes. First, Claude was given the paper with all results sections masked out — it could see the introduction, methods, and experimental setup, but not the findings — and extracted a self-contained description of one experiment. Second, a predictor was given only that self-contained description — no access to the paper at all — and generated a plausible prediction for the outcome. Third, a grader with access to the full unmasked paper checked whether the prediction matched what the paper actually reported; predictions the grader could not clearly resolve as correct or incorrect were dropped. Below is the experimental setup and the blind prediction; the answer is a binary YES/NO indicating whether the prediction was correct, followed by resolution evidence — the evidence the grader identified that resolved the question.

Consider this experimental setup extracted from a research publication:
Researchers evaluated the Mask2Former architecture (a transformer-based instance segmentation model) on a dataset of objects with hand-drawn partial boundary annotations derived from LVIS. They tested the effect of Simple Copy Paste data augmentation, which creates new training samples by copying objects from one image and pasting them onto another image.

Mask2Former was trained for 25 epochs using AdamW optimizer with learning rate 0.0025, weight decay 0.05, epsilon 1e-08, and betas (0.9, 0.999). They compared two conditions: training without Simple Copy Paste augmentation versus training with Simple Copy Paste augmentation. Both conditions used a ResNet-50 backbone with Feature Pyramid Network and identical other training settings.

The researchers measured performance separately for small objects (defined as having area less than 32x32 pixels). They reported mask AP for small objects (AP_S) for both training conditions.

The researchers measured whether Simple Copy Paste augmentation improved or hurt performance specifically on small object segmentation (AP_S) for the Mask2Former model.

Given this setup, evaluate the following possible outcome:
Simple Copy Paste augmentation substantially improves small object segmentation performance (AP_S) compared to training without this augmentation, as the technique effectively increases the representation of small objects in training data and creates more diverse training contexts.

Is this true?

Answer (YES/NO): NO